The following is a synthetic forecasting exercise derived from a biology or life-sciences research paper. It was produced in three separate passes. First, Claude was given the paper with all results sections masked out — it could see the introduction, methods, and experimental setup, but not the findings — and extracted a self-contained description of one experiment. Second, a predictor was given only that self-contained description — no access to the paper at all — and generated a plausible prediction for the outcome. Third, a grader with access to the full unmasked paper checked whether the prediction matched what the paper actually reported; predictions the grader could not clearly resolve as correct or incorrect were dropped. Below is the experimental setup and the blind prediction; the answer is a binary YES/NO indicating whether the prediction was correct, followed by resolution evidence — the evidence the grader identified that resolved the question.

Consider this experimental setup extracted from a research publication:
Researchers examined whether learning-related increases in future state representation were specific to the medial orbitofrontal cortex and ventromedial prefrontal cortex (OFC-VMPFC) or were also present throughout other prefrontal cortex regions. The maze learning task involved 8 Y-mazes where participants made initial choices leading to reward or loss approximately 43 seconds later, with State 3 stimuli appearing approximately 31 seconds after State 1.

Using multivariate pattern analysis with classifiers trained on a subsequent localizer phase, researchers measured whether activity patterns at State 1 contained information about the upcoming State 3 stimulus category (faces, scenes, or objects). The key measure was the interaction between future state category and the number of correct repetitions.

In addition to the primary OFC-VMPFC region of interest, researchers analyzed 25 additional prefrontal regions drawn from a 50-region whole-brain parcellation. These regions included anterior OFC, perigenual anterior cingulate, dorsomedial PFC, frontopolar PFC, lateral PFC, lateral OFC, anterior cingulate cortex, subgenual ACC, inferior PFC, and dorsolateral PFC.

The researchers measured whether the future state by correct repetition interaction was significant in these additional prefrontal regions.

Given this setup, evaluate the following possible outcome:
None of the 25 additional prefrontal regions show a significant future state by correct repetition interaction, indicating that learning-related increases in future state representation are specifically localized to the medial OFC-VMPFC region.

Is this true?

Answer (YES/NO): NO